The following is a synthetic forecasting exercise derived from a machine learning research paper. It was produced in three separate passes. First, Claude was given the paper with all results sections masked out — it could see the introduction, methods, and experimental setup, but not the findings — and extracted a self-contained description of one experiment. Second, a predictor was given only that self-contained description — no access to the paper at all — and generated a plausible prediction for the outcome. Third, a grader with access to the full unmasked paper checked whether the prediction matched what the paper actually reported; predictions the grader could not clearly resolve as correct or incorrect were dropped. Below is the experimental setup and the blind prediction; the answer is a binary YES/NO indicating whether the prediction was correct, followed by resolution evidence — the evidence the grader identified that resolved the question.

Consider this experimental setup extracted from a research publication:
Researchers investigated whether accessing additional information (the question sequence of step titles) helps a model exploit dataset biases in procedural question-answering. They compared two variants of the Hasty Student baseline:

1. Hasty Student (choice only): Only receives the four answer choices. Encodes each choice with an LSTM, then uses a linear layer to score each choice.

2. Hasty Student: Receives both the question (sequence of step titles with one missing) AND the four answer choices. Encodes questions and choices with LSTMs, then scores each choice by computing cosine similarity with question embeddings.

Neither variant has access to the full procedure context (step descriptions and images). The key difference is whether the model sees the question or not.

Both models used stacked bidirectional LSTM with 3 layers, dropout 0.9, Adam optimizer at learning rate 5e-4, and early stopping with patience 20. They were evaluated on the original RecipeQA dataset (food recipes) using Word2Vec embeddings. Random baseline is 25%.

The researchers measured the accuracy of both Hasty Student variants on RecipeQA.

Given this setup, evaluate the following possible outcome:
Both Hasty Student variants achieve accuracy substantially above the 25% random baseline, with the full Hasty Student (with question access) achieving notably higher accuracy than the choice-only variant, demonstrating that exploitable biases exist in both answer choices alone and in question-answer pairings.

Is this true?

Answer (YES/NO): YES